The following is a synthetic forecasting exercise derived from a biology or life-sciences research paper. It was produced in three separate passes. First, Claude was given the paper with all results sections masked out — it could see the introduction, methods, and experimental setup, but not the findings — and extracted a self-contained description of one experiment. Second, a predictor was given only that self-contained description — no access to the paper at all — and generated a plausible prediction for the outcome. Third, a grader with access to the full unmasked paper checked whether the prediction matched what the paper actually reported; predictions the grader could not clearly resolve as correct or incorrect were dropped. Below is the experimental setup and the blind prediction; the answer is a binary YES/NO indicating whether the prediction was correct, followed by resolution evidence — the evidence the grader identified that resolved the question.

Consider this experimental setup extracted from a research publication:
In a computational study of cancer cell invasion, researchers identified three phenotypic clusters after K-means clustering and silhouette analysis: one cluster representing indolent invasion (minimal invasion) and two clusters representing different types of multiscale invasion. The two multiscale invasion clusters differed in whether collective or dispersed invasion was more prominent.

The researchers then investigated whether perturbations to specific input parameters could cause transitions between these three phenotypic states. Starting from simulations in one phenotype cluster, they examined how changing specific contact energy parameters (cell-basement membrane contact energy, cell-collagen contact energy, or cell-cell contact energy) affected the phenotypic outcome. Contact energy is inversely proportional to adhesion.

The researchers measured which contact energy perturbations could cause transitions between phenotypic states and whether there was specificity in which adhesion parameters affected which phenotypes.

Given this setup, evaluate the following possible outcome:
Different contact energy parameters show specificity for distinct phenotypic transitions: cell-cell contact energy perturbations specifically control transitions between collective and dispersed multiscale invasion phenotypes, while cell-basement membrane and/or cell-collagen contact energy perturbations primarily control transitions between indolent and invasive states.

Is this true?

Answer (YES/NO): NO